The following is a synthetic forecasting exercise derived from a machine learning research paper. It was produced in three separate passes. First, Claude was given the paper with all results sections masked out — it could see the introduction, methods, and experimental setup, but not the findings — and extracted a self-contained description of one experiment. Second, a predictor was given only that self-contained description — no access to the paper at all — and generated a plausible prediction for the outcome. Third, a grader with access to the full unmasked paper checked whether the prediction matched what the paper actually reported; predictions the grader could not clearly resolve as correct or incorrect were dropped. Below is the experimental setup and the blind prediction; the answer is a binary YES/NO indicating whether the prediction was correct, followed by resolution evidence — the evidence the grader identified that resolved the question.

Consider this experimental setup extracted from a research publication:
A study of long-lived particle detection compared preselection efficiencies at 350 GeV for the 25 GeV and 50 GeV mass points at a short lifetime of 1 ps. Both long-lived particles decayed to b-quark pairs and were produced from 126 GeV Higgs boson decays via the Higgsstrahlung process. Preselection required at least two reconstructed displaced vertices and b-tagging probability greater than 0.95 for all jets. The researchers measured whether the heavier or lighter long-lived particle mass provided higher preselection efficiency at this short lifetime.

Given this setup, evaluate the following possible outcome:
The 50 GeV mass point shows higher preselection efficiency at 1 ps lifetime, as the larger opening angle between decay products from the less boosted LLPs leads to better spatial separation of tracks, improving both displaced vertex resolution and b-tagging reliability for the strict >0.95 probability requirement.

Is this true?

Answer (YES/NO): NO